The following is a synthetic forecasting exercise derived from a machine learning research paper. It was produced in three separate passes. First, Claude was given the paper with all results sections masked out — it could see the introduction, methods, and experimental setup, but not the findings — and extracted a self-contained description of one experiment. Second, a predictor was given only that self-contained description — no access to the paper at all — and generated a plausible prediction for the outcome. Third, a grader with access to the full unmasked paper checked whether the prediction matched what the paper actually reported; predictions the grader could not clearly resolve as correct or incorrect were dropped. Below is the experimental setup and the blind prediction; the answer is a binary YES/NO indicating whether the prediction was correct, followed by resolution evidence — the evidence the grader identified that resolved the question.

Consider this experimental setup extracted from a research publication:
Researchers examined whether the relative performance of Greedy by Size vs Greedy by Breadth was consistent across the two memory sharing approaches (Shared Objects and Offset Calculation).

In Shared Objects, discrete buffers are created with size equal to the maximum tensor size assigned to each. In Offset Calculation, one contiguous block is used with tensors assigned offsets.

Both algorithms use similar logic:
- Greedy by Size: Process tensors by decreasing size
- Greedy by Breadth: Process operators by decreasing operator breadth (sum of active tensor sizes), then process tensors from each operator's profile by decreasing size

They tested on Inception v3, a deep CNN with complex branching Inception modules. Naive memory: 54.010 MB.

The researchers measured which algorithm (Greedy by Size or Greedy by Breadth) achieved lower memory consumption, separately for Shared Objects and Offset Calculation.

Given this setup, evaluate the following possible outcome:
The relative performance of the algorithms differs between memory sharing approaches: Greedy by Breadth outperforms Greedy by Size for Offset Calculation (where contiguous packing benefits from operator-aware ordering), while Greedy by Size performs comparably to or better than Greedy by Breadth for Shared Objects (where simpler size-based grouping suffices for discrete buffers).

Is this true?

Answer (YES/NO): NO